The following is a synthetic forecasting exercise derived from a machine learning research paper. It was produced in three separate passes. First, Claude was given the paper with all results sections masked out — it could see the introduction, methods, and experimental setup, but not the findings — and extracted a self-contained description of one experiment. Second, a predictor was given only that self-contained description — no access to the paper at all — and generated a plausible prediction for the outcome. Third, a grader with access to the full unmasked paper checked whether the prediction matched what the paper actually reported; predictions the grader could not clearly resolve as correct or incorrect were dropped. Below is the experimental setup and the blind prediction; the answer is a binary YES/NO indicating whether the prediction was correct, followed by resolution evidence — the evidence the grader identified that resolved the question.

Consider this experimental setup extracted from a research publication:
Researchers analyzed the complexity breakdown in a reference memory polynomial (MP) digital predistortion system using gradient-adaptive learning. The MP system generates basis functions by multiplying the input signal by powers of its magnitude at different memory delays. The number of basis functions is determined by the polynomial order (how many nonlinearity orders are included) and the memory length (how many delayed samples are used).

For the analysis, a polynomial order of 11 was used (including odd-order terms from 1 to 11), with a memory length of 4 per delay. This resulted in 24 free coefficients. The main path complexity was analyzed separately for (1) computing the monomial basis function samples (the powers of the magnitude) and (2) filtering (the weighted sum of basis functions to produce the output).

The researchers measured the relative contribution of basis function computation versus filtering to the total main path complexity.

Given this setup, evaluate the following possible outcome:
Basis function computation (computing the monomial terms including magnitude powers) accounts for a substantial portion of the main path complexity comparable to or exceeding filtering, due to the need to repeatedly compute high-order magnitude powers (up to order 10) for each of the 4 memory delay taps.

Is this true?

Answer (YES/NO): NO